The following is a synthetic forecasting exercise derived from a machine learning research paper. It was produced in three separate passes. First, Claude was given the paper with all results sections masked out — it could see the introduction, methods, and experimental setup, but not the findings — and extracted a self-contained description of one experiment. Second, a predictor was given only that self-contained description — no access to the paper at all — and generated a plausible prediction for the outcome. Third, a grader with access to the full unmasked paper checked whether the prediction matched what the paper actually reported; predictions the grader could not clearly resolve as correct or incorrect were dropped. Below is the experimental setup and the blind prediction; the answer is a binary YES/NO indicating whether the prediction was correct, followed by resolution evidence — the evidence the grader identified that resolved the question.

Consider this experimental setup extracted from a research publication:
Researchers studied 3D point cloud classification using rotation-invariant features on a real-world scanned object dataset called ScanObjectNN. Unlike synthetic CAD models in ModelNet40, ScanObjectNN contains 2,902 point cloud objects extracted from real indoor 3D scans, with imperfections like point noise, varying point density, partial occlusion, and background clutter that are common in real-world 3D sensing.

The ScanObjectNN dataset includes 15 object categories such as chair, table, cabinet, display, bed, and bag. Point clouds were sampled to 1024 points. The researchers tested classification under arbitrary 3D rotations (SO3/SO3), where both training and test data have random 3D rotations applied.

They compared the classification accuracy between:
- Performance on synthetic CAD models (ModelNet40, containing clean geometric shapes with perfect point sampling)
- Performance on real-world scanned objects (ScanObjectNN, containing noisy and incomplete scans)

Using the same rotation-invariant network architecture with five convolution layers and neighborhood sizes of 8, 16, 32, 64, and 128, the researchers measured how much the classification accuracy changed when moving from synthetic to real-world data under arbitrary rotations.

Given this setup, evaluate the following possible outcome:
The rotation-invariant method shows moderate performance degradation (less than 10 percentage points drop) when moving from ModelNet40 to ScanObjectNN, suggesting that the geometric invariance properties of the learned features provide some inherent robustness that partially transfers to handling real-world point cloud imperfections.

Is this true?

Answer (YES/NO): NO